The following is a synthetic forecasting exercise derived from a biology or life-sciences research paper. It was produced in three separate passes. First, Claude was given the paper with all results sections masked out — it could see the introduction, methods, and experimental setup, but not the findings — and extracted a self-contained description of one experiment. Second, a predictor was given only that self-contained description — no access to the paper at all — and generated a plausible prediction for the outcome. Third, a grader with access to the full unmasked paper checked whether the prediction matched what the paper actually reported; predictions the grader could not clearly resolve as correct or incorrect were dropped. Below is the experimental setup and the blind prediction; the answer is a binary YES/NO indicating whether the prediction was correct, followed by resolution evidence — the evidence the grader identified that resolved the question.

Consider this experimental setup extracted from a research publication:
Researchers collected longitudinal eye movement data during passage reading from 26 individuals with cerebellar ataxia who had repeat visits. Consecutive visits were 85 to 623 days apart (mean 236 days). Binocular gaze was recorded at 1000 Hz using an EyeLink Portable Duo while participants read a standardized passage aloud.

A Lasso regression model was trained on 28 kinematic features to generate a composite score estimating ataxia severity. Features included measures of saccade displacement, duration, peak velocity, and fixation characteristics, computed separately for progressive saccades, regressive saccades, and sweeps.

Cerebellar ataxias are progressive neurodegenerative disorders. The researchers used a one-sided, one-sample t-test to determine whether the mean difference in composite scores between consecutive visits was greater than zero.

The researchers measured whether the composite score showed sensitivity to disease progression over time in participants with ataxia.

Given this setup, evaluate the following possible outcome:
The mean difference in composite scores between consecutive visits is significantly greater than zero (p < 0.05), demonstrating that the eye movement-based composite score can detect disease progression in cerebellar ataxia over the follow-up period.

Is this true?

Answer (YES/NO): YES